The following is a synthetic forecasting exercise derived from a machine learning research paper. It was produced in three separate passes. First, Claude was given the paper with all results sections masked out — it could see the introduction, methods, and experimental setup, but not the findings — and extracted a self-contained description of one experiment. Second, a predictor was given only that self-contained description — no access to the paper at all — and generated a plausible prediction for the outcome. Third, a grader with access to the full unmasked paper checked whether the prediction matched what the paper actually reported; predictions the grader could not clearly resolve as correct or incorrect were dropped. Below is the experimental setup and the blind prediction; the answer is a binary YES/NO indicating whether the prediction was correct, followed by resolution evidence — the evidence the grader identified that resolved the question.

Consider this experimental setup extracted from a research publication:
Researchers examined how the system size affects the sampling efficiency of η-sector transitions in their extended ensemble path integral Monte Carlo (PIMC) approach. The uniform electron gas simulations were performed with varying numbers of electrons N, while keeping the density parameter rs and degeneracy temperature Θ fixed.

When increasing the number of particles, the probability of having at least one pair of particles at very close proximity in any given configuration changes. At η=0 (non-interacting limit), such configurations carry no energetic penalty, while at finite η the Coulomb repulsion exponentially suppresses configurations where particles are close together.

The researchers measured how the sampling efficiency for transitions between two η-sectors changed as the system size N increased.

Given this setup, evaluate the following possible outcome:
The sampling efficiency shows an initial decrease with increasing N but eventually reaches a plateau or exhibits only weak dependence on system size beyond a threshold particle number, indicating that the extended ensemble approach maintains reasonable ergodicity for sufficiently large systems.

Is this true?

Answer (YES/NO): NO